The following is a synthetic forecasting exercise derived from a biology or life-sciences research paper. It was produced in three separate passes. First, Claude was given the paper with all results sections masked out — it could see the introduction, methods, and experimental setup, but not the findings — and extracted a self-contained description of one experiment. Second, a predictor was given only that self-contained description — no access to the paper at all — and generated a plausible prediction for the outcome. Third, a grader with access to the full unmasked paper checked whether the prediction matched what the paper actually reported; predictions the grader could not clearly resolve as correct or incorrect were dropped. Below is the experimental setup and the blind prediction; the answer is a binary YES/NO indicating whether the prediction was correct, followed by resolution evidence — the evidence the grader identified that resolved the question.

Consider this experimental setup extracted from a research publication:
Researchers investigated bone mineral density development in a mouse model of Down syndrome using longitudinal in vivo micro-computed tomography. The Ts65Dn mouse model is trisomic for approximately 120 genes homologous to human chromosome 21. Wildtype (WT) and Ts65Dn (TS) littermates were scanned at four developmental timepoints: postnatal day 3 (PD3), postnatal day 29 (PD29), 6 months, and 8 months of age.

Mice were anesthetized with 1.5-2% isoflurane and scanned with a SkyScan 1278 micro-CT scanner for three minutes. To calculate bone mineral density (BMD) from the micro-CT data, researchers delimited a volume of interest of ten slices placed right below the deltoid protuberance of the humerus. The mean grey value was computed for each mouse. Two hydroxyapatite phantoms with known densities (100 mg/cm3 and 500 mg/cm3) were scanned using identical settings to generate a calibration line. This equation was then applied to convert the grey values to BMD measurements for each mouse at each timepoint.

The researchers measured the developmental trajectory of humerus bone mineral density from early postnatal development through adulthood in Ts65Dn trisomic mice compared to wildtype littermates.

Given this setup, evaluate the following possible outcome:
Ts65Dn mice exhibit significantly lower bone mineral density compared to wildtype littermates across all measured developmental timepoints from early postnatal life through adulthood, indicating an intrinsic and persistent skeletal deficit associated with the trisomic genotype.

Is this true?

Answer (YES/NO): NO